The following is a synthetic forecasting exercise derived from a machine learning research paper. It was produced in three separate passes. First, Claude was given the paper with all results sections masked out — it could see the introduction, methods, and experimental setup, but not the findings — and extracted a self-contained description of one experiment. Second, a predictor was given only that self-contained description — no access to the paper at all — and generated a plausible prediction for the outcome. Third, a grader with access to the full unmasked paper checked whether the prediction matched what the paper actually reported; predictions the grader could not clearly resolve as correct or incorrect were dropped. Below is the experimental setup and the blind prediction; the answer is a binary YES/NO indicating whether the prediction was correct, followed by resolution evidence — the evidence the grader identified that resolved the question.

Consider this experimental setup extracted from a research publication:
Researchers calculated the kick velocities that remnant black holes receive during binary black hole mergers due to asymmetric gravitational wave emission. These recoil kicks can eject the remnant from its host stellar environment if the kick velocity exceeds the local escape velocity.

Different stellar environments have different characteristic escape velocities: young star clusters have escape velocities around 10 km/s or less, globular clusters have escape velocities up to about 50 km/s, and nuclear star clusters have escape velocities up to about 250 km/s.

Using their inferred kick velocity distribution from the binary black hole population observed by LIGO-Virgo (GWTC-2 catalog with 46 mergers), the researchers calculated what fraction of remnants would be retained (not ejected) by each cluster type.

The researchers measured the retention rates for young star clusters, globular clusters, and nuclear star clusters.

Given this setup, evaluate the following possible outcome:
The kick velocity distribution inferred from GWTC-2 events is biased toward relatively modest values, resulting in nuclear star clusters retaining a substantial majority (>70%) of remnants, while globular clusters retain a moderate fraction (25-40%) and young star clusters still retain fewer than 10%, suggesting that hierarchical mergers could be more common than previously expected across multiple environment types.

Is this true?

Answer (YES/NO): NO